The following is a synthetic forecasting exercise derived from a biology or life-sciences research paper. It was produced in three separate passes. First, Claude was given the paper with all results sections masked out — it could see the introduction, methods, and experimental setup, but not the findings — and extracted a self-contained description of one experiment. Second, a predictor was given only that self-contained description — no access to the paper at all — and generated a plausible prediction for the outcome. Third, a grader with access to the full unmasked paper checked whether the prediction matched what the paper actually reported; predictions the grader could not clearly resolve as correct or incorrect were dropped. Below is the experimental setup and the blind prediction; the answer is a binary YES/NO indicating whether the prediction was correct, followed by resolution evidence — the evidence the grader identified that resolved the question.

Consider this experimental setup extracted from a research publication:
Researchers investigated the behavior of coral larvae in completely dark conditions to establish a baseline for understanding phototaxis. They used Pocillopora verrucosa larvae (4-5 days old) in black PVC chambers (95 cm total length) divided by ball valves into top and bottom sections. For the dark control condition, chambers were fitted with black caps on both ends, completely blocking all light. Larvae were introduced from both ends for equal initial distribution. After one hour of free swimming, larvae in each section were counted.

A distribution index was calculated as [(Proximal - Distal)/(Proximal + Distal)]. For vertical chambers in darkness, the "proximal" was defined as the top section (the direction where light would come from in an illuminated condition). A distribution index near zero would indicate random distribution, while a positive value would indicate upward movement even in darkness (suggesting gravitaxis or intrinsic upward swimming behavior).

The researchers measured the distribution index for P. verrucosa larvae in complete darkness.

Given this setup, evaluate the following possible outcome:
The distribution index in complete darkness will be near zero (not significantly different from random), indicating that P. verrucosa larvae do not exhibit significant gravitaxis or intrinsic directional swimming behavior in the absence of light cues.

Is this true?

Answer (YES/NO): YES